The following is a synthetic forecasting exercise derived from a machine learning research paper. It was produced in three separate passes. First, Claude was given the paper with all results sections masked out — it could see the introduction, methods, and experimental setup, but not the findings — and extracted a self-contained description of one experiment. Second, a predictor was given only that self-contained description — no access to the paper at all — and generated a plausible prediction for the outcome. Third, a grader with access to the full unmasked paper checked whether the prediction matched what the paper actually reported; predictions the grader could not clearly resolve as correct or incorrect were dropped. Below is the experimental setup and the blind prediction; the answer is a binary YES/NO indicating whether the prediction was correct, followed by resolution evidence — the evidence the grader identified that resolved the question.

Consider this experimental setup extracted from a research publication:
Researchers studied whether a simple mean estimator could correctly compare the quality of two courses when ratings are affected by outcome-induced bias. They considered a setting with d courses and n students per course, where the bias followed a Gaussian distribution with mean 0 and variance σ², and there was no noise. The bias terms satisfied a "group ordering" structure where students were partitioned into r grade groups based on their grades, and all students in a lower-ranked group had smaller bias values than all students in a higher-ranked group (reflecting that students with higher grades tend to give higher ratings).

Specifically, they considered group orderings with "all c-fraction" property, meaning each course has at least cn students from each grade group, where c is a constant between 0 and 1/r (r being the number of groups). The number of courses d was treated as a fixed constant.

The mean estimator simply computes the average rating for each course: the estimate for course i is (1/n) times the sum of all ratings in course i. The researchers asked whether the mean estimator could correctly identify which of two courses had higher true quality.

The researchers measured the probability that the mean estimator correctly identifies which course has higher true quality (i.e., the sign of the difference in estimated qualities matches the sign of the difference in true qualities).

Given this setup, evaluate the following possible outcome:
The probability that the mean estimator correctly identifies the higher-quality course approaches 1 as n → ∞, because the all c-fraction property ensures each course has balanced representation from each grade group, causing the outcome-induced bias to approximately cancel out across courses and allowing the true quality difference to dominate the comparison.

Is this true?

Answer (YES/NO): NO